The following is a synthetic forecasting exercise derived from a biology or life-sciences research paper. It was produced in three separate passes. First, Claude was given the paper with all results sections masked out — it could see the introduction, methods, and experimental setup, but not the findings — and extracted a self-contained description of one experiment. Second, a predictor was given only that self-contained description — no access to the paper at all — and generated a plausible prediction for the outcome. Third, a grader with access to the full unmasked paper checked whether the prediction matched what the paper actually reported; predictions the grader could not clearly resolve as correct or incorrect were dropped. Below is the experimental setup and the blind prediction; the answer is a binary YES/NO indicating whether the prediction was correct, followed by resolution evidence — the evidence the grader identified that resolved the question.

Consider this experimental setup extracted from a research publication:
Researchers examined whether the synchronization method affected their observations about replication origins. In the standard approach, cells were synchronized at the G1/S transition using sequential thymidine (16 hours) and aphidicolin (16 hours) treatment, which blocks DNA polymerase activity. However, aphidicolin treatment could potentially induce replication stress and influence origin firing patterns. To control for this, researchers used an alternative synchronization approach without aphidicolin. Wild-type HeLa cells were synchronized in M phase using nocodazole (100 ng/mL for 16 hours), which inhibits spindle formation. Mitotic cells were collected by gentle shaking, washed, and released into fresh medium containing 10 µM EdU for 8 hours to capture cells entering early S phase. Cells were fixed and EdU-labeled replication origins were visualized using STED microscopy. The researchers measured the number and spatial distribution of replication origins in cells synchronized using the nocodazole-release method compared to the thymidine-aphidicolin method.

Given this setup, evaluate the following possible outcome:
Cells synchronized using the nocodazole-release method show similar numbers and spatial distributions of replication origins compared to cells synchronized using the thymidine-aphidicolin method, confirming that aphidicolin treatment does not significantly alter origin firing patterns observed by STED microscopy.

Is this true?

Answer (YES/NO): YES